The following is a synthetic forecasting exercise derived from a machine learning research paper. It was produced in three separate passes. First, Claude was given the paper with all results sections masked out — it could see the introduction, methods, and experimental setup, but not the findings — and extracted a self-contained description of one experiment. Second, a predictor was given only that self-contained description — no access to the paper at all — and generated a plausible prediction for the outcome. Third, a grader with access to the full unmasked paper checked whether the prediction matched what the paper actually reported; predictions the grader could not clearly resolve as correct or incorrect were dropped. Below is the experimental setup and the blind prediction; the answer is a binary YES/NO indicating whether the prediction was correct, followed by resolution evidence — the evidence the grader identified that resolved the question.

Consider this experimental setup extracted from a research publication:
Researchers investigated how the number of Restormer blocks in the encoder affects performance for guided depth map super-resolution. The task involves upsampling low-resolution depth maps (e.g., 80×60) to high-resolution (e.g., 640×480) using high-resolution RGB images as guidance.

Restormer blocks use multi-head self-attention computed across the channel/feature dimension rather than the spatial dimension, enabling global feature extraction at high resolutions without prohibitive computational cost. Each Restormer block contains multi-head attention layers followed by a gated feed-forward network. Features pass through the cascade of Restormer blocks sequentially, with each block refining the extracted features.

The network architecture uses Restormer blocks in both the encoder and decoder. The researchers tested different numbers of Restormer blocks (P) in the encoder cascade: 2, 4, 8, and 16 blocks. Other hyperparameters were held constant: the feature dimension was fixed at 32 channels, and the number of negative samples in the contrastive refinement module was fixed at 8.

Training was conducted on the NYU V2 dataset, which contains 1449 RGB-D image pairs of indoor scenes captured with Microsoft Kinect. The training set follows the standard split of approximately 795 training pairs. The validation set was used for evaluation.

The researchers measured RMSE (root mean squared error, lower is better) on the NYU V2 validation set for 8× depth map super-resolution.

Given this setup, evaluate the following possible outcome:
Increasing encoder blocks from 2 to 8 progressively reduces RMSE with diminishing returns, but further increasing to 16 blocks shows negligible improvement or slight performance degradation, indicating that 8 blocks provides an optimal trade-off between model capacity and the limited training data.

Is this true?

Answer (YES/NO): NO